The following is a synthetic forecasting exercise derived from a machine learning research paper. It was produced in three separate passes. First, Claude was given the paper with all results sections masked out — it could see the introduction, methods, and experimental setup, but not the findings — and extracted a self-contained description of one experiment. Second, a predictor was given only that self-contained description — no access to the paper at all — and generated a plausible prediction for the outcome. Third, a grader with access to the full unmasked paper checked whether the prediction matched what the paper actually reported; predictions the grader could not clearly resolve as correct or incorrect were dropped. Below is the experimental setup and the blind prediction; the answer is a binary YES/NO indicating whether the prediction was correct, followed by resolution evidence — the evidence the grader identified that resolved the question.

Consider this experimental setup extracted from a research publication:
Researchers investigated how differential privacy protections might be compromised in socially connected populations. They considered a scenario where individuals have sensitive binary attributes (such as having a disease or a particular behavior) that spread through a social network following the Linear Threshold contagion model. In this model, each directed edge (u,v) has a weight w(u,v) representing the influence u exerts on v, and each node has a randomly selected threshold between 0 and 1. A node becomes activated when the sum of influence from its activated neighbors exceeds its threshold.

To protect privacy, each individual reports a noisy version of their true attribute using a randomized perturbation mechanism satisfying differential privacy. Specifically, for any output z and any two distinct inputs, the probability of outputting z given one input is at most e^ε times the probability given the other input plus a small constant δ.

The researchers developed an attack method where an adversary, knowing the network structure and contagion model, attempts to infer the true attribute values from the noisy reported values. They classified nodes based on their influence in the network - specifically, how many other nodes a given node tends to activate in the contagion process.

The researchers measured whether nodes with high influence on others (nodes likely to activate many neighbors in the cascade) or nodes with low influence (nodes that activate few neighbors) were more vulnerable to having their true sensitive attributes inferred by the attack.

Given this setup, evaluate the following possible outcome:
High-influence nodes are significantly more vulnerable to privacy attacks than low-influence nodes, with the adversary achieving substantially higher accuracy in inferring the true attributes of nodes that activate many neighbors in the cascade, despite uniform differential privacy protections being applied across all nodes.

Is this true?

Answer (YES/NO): YES